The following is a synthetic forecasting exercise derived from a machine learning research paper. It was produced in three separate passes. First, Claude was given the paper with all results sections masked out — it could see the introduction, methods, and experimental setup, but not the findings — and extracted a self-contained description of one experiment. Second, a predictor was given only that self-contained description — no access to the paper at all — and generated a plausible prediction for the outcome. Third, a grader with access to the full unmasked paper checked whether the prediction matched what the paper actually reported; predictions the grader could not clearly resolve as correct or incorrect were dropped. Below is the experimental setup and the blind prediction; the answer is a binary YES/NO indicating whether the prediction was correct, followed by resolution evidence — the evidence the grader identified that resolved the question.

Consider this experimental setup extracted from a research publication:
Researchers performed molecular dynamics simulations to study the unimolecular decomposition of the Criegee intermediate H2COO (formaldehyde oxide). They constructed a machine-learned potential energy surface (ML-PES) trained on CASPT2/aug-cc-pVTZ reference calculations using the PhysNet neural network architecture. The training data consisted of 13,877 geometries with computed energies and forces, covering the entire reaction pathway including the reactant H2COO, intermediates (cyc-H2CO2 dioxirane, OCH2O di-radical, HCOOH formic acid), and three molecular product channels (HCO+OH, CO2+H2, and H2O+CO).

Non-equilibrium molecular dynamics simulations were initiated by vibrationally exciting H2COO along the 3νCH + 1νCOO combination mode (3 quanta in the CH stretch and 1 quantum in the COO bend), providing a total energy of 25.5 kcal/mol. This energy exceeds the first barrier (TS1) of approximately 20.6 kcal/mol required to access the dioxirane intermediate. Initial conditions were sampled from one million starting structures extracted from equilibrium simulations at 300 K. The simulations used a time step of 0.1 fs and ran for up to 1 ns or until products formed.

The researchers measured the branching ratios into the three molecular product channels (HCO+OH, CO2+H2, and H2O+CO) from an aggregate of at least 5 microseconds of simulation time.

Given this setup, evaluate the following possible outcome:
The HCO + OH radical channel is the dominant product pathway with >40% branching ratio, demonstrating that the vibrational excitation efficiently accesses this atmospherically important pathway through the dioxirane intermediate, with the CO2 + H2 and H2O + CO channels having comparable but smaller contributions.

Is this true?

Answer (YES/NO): NO